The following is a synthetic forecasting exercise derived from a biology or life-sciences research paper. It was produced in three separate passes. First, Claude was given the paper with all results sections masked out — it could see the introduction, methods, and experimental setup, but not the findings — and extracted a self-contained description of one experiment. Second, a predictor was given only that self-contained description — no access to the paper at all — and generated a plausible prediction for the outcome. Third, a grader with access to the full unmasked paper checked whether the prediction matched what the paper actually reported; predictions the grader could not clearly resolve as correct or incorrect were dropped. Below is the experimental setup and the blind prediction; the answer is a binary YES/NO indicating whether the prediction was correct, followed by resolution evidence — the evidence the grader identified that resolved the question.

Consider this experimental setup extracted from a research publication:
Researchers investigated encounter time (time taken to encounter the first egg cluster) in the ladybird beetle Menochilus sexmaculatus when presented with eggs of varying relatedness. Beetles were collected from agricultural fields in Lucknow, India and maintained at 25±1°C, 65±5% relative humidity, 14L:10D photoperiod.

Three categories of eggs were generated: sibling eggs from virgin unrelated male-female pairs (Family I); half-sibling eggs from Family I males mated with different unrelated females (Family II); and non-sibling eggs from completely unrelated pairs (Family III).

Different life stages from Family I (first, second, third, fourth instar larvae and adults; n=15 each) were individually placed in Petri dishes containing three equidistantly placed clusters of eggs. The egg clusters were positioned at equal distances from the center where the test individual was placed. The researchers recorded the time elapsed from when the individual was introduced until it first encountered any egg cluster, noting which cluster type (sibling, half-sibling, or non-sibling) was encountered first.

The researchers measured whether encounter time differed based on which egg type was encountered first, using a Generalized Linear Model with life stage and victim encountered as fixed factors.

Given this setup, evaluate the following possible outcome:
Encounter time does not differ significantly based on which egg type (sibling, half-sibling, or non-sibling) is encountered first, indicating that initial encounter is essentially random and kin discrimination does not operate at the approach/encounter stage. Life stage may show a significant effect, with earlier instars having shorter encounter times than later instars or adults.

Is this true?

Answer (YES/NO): NO